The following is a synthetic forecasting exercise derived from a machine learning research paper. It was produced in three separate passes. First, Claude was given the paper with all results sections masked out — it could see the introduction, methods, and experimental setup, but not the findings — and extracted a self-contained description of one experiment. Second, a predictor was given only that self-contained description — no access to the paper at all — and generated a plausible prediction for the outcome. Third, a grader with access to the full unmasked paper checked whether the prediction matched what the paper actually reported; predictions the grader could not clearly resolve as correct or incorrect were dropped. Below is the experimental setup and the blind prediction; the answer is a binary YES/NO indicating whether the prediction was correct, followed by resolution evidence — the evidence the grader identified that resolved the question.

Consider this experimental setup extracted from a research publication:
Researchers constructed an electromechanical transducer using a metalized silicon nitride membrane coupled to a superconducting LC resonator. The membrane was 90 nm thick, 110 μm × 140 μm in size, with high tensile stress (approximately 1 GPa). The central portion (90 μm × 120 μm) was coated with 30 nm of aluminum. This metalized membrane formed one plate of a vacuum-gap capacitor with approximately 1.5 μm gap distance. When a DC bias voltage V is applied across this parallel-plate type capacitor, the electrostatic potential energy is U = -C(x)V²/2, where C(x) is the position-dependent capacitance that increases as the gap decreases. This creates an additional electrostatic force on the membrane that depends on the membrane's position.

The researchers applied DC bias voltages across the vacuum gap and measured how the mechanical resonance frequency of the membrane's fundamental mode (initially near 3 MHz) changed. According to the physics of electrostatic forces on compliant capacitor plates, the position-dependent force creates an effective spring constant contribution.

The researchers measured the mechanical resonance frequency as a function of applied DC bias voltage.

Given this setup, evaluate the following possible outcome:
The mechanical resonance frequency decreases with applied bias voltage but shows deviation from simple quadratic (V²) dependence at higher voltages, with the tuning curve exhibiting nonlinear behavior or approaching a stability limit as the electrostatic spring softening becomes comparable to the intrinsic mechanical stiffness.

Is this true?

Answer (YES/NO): NO